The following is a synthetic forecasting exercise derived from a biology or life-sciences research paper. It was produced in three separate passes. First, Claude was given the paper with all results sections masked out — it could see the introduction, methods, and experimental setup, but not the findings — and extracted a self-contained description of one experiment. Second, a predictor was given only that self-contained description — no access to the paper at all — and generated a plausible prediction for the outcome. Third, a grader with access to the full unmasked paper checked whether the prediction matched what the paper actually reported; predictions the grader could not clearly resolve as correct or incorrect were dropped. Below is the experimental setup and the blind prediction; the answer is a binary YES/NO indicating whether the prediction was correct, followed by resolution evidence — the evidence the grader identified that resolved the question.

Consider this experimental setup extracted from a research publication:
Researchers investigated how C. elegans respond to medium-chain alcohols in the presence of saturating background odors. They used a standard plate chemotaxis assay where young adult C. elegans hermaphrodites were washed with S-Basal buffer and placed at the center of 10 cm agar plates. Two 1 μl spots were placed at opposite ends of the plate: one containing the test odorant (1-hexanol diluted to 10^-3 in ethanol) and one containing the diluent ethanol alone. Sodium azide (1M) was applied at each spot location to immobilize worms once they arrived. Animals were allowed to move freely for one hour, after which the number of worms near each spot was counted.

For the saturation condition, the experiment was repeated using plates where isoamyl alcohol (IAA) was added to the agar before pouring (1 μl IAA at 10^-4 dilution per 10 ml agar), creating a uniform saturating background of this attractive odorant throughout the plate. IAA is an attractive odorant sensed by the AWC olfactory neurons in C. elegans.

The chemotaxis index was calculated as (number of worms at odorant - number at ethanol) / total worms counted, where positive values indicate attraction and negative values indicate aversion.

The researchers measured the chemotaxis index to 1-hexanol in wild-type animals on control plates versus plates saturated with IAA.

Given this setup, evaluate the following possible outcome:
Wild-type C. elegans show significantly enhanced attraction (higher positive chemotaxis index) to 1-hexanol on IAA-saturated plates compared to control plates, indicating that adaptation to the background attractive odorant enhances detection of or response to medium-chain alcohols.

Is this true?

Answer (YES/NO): NO